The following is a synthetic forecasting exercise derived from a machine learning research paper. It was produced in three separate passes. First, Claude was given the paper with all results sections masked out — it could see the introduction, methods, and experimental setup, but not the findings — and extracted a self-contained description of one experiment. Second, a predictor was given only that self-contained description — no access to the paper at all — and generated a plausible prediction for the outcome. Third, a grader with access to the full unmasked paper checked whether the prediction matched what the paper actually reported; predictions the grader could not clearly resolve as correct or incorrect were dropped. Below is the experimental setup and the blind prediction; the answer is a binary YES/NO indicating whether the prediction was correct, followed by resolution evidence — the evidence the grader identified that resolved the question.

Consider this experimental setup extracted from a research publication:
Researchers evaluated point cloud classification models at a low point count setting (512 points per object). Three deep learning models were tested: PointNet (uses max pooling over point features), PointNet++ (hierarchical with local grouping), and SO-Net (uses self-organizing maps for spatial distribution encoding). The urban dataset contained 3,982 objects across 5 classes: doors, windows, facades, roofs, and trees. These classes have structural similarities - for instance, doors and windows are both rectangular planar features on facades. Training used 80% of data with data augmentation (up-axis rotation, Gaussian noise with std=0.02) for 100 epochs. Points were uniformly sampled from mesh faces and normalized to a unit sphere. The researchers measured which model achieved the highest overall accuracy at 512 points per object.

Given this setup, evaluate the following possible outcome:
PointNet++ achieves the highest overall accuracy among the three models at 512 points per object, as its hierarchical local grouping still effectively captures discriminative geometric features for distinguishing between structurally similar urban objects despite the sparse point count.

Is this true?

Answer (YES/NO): NO